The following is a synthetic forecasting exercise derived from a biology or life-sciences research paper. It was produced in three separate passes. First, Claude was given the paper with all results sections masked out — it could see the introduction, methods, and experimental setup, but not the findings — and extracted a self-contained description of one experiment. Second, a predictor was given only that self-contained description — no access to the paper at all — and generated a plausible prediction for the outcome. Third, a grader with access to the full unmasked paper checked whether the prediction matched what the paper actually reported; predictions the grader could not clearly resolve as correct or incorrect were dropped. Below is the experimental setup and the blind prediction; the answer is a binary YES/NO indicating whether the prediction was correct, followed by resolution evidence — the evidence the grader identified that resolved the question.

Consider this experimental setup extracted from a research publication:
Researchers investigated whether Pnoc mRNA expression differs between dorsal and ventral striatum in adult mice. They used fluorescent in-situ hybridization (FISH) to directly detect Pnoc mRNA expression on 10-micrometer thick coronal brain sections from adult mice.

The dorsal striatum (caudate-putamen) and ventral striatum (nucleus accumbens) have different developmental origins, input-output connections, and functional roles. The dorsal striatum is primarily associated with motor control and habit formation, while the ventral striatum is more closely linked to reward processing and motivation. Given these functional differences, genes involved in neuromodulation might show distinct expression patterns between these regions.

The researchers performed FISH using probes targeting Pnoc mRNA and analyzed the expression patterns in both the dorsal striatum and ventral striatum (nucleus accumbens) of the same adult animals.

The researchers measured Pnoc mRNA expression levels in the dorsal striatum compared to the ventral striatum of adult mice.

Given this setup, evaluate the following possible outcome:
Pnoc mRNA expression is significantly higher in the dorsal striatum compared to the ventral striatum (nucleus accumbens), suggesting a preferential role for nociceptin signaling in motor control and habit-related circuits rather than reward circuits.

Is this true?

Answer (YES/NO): NO